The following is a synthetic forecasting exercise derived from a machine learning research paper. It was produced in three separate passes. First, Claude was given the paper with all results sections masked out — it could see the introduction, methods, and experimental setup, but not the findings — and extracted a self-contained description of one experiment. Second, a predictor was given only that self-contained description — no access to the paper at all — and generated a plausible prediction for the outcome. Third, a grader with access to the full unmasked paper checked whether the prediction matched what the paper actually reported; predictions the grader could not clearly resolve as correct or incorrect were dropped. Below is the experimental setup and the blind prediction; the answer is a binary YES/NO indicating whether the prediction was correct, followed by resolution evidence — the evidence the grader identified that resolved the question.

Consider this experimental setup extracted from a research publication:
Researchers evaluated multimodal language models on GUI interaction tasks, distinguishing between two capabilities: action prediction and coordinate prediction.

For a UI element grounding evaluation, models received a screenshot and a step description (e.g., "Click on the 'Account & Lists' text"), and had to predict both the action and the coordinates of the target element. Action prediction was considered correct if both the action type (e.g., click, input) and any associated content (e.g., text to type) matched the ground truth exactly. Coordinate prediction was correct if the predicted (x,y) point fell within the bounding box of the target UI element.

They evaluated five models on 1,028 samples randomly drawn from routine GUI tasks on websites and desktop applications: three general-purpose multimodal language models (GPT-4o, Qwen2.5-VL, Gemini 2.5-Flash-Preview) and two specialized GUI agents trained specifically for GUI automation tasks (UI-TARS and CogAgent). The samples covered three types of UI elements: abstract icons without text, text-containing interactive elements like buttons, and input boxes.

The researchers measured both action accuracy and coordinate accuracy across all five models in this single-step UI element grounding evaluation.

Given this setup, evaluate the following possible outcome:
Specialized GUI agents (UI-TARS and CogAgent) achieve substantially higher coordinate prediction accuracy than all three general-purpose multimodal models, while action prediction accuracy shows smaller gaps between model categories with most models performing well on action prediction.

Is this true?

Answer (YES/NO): NO